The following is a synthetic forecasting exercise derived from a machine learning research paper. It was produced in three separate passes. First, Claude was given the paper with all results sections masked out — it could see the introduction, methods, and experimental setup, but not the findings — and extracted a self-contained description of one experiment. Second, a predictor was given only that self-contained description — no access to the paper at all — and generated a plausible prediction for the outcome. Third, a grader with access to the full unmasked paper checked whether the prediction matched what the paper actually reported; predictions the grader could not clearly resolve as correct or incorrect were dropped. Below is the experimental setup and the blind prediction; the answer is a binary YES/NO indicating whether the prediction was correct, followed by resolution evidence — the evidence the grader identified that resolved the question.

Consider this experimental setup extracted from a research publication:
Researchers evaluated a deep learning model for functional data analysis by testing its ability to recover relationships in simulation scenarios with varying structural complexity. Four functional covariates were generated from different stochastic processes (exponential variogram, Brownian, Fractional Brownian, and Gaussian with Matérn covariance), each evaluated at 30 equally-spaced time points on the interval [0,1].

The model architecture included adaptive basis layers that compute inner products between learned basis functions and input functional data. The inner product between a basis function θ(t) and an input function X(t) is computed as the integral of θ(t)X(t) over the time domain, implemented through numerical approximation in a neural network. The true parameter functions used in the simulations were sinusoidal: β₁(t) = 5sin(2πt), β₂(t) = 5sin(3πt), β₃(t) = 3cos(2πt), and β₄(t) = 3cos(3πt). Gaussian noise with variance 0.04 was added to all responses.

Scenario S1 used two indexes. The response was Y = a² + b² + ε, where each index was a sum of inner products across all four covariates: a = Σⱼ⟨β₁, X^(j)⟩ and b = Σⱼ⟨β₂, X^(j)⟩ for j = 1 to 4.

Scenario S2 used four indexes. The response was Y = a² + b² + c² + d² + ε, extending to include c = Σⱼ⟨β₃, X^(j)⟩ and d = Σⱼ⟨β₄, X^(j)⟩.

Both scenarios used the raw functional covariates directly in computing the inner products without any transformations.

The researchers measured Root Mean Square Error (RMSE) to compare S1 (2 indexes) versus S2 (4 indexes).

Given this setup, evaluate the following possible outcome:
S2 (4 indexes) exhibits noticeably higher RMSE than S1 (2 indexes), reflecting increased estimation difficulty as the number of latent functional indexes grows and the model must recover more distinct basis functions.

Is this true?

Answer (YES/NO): NO